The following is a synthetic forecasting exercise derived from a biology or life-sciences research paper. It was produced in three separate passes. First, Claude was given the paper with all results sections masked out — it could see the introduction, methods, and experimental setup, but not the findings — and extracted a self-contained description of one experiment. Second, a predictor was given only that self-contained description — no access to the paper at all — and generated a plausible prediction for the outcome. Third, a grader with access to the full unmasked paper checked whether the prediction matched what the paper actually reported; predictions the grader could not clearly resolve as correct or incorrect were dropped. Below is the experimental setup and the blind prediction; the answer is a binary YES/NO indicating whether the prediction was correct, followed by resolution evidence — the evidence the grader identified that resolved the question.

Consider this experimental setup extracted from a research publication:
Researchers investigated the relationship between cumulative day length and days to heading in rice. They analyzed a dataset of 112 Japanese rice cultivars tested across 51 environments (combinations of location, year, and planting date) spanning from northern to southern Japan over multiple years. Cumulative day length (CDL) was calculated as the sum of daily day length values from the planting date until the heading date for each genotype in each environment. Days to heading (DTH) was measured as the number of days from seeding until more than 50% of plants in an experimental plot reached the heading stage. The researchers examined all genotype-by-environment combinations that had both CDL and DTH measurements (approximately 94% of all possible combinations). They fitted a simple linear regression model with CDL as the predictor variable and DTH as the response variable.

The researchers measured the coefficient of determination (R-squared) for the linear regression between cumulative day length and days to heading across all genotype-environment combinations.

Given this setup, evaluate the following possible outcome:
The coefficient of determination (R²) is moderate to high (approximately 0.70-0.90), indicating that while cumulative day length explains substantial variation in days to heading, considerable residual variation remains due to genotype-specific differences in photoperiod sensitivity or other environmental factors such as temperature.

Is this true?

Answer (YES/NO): NO